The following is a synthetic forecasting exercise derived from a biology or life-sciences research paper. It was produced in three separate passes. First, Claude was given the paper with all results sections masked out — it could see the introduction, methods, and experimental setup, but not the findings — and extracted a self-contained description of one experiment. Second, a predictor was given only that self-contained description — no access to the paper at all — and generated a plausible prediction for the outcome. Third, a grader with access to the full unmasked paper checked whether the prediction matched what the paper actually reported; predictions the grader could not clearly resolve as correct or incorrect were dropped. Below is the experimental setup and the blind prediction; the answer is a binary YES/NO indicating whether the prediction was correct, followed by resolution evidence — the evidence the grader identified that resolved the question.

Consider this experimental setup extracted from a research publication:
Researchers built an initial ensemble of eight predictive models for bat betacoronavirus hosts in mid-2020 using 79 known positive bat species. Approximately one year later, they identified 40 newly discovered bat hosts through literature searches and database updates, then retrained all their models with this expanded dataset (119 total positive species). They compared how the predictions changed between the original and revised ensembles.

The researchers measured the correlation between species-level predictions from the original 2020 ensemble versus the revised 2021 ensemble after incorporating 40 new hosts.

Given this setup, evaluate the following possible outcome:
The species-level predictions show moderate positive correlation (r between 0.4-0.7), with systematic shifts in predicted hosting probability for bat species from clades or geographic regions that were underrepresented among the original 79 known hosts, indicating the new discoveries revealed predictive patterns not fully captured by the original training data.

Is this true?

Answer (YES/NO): NO